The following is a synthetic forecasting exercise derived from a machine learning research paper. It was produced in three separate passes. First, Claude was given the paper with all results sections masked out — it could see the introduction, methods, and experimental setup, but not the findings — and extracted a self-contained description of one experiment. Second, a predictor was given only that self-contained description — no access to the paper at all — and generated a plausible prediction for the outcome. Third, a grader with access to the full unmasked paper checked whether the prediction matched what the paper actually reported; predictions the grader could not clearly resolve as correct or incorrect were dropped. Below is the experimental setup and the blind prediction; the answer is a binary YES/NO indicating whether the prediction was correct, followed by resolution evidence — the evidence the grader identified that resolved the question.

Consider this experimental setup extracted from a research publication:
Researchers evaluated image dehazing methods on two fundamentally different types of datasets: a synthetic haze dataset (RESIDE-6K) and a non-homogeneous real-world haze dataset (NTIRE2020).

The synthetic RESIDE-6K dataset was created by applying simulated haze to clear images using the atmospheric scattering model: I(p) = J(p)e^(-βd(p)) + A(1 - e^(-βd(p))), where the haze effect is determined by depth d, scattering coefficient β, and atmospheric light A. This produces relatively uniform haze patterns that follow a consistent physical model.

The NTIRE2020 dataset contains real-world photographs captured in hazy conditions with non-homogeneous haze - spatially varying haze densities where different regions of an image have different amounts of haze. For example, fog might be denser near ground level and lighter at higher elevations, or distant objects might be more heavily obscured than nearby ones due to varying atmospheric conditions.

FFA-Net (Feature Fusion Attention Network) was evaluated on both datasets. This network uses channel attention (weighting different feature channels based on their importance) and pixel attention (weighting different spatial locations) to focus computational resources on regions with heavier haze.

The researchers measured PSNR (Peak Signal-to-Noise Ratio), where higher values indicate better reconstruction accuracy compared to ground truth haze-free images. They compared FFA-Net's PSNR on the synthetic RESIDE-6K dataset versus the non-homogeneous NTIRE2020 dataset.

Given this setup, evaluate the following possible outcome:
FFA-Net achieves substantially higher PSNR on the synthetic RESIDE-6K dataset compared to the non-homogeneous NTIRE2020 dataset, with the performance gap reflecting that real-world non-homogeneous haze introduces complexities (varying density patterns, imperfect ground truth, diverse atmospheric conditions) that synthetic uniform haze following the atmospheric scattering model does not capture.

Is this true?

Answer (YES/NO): YES